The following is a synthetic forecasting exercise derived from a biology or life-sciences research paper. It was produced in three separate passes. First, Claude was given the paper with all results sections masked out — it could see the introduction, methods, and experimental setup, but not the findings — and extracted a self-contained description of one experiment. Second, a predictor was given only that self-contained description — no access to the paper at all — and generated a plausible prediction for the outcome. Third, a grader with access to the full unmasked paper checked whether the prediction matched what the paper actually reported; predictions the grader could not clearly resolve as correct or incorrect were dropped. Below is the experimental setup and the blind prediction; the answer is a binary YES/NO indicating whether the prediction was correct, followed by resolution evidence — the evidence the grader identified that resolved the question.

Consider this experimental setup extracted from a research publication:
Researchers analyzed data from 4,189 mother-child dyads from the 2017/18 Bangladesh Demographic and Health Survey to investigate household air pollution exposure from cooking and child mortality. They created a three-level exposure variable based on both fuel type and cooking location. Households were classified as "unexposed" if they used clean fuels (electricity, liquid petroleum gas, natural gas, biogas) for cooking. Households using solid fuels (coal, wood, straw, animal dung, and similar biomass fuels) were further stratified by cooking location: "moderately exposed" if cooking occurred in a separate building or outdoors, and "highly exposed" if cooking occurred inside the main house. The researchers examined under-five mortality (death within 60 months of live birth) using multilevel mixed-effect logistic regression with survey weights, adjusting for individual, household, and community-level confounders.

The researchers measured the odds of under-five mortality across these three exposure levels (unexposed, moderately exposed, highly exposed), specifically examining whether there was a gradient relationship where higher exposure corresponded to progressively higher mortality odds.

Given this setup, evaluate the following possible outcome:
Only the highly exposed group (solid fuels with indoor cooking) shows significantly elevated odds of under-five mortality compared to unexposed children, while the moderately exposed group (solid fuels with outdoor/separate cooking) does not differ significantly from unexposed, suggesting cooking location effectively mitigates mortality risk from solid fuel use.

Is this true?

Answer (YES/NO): NO